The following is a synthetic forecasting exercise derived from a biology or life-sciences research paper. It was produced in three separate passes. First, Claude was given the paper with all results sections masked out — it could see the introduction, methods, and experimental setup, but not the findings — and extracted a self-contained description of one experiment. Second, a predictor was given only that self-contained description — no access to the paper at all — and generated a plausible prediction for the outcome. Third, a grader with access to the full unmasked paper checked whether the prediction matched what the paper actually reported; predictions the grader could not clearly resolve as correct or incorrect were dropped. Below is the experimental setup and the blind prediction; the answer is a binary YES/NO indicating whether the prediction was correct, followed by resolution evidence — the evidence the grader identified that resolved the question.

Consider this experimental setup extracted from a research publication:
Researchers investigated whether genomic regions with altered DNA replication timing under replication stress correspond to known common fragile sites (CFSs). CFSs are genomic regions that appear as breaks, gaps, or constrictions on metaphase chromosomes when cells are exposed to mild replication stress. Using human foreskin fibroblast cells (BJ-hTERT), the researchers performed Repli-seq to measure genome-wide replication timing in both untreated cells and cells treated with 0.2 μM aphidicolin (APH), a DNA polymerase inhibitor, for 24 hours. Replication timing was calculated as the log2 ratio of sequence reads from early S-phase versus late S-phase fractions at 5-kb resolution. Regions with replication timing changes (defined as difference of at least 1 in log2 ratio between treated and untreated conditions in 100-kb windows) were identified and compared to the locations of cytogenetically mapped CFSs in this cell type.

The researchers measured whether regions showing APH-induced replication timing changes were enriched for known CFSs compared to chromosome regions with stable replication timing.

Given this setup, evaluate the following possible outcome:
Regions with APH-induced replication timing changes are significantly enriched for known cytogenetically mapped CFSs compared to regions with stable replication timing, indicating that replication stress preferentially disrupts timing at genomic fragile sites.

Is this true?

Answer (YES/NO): YES